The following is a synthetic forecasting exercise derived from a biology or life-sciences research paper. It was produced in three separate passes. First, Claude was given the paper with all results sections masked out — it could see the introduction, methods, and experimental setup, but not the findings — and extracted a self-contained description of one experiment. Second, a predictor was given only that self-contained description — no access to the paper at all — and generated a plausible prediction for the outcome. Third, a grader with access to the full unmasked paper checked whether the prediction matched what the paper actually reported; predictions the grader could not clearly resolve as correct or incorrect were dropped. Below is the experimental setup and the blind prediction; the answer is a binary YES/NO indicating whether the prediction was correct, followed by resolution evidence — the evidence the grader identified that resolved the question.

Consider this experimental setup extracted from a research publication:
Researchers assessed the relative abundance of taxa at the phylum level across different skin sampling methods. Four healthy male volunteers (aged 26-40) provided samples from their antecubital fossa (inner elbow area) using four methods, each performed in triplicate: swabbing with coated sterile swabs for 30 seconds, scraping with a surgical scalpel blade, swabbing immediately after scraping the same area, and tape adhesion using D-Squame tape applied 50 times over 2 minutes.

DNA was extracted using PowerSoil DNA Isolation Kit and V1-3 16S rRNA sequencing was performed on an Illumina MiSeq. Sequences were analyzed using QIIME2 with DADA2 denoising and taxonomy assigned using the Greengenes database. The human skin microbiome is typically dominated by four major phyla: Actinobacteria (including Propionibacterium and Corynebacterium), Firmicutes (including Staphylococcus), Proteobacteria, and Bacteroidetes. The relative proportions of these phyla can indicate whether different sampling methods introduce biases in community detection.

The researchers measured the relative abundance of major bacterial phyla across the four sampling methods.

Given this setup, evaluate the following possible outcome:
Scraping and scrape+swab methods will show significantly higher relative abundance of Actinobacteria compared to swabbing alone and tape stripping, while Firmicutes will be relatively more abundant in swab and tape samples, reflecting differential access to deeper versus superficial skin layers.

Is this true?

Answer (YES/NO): NO